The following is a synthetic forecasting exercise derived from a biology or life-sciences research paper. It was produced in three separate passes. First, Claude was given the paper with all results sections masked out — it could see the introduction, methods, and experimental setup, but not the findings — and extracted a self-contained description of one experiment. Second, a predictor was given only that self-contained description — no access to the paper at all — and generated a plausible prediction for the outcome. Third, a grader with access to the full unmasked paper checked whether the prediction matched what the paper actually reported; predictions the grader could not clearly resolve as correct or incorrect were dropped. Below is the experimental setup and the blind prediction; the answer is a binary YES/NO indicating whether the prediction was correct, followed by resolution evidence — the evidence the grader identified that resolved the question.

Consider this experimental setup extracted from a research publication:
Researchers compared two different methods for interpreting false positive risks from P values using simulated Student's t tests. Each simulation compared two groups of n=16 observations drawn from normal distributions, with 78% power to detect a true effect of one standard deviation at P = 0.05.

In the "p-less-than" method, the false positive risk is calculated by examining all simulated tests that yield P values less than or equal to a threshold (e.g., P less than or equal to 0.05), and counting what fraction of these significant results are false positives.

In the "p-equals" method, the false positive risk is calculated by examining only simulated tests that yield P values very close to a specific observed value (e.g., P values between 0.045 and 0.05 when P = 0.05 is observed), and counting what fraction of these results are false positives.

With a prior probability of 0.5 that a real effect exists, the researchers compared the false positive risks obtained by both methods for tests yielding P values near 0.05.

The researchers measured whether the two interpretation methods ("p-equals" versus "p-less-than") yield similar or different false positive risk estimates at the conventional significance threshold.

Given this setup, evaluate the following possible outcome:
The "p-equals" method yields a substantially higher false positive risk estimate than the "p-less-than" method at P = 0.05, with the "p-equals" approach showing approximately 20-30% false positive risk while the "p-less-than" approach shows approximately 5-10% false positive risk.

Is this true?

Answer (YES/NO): YES